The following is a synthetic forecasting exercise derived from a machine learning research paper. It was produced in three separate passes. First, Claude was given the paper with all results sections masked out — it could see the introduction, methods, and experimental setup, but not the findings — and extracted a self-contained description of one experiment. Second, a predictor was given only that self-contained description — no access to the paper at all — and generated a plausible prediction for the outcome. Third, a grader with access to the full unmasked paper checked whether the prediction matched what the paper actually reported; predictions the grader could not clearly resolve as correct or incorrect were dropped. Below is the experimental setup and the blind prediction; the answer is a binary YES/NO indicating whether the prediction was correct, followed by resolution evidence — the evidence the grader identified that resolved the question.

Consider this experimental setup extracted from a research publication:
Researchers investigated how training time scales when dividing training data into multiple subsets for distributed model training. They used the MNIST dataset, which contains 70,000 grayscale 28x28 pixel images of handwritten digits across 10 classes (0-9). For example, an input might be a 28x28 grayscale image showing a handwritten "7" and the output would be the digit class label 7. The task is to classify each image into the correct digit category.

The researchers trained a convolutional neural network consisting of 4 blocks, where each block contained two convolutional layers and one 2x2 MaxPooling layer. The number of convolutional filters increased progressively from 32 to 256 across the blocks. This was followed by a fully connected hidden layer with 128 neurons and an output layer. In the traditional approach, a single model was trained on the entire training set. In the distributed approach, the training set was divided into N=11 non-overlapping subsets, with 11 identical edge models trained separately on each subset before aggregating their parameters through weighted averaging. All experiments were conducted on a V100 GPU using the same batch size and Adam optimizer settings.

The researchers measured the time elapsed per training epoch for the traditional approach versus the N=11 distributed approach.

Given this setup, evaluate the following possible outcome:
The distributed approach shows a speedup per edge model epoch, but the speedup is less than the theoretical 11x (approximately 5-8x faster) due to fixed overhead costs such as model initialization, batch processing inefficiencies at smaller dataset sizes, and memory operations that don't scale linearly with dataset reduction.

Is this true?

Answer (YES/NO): NO